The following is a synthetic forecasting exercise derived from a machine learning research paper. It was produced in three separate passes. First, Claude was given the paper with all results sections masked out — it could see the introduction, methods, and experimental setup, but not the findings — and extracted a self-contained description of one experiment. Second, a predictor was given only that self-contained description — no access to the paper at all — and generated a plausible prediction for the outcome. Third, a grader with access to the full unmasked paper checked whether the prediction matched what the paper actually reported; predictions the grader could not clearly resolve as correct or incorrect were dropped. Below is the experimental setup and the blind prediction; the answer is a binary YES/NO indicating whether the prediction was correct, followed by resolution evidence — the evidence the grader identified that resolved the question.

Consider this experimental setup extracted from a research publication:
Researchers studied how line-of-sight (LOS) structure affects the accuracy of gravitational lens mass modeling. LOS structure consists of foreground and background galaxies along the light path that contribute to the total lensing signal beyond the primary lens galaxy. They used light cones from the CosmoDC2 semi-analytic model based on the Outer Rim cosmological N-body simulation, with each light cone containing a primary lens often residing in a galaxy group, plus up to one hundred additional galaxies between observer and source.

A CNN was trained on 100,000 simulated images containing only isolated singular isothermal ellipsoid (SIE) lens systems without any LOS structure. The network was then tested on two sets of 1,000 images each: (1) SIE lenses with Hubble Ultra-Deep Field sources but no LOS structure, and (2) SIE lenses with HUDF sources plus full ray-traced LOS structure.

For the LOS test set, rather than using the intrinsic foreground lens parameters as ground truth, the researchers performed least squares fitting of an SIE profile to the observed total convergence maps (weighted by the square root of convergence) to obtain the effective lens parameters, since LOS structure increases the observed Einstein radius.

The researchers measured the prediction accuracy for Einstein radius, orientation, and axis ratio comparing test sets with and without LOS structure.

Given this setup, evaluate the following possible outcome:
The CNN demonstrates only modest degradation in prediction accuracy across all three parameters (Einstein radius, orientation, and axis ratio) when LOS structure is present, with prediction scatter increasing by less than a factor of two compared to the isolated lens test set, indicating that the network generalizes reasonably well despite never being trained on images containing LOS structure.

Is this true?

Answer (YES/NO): NO